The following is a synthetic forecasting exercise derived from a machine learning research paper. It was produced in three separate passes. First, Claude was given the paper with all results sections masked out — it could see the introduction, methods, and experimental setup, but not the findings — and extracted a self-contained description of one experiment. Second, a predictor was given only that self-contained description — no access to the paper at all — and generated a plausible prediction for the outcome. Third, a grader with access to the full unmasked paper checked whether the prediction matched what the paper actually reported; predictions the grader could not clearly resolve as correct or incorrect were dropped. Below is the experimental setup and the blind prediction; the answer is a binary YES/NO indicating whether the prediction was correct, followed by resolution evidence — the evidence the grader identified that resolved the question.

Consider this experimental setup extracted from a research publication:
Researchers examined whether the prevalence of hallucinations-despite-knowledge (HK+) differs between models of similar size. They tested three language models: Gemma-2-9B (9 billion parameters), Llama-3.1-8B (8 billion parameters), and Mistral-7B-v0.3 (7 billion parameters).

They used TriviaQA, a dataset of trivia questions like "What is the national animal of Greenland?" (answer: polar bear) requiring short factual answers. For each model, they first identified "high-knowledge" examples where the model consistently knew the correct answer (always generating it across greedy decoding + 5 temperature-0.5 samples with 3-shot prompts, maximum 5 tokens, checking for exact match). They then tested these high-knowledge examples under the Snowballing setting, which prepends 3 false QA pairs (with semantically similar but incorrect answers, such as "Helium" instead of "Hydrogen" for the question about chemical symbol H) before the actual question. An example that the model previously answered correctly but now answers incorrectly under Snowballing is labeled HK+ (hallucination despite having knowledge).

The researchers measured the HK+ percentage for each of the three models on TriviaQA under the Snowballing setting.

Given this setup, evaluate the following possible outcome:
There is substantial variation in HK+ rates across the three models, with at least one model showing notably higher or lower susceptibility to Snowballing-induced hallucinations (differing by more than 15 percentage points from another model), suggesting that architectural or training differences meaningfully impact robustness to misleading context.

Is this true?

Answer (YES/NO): NO